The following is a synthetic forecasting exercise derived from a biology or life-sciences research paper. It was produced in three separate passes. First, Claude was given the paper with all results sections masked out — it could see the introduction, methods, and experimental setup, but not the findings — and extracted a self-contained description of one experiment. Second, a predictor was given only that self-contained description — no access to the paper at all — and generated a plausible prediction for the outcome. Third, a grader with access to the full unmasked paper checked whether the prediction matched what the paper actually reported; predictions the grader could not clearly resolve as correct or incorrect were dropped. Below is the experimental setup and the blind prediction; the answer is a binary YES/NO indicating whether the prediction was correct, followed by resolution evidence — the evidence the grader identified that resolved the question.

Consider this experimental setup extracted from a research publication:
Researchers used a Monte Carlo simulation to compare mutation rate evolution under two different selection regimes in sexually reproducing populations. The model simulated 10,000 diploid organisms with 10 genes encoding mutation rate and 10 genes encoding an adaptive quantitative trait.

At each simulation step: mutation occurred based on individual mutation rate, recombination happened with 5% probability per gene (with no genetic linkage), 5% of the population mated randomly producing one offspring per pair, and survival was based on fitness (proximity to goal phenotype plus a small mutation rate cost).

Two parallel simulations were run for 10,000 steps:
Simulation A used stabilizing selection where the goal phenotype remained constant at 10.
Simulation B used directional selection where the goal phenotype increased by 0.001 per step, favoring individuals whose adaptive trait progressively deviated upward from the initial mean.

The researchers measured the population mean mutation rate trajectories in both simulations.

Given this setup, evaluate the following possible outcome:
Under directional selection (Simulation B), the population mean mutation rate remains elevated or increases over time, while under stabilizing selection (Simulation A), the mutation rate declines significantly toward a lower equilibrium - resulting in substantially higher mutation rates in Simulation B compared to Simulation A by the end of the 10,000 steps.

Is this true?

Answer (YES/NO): YES